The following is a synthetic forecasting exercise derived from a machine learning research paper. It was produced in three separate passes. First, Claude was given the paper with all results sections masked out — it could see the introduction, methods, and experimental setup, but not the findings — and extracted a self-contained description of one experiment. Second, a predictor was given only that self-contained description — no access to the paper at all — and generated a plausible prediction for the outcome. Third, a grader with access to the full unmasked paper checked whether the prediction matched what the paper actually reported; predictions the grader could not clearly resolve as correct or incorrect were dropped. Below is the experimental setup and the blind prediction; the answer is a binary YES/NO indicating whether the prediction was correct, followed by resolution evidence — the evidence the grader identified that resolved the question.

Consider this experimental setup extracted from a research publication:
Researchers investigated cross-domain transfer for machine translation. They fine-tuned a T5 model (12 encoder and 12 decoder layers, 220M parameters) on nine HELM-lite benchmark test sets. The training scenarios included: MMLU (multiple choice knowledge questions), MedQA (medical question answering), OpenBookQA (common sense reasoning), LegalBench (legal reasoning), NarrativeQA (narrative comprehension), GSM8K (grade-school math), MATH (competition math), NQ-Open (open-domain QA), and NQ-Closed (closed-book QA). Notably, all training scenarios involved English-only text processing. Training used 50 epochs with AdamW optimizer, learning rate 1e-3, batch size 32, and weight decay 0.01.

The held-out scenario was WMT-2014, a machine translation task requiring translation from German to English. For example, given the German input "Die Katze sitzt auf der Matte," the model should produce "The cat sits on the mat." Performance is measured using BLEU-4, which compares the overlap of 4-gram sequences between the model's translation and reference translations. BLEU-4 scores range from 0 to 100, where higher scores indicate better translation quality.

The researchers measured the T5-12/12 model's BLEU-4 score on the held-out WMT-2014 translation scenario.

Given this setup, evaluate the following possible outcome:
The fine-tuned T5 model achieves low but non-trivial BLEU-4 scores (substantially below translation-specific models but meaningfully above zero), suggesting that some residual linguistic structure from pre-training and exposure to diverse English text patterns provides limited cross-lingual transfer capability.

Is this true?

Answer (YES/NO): NO